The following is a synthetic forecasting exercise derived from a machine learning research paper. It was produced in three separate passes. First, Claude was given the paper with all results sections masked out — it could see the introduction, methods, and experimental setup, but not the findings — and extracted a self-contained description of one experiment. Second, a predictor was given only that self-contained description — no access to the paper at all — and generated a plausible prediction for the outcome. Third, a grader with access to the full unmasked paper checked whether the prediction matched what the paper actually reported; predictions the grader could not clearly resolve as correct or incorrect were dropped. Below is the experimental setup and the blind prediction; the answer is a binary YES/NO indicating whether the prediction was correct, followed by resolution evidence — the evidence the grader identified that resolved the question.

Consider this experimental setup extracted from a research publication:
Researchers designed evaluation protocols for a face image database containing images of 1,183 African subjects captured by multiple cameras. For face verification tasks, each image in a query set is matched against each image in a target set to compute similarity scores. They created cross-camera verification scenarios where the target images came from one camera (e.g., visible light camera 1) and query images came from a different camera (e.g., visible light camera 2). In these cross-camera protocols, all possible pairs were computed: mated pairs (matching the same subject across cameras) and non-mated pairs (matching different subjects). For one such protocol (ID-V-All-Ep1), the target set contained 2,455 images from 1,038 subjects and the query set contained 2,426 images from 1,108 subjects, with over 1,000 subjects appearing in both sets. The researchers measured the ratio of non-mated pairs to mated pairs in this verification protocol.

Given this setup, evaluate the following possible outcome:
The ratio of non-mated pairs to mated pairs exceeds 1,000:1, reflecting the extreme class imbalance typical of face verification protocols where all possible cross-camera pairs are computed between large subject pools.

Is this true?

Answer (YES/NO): NO